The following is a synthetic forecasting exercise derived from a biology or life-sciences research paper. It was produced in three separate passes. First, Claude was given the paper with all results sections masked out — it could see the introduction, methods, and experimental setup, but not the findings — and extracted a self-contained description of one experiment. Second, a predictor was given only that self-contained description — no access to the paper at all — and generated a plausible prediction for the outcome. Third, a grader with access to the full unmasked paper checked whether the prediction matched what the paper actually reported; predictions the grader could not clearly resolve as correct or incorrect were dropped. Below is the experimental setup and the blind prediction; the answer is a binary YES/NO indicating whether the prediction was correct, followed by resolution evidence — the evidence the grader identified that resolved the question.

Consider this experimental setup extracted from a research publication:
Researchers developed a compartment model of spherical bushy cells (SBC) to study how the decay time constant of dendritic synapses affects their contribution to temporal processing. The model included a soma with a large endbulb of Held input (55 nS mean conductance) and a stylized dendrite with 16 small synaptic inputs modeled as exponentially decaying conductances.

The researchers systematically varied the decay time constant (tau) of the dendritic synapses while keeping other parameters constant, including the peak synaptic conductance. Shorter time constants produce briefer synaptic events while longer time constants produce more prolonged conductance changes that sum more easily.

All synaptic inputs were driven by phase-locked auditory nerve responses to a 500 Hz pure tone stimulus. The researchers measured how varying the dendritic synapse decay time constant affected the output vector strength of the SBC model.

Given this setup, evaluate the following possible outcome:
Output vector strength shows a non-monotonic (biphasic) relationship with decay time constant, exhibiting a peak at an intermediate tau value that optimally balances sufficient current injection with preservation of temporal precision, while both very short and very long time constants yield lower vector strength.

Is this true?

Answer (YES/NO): YES